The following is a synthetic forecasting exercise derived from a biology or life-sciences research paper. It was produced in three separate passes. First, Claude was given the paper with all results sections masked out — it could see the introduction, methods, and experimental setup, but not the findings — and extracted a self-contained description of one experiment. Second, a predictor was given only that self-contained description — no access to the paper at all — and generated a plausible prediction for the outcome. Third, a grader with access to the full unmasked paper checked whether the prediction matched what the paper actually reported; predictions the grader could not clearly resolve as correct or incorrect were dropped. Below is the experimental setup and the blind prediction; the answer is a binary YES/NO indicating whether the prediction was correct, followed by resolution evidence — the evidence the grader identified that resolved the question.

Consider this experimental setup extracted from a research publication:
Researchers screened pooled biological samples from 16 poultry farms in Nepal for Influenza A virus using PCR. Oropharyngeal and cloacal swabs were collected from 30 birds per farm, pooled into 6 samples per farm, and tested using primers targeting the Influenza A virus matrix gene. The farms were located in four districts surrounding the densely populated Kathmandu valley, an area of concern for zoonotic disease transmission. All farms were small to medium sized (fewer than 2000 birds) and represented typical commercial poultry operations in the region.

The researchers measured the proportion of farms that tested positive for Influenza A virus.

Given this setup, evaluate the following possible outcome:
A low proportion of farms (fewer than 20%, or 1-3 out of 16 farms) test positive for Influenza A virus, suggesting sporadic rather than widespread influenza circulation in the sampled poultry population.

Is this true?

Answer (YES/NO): YES